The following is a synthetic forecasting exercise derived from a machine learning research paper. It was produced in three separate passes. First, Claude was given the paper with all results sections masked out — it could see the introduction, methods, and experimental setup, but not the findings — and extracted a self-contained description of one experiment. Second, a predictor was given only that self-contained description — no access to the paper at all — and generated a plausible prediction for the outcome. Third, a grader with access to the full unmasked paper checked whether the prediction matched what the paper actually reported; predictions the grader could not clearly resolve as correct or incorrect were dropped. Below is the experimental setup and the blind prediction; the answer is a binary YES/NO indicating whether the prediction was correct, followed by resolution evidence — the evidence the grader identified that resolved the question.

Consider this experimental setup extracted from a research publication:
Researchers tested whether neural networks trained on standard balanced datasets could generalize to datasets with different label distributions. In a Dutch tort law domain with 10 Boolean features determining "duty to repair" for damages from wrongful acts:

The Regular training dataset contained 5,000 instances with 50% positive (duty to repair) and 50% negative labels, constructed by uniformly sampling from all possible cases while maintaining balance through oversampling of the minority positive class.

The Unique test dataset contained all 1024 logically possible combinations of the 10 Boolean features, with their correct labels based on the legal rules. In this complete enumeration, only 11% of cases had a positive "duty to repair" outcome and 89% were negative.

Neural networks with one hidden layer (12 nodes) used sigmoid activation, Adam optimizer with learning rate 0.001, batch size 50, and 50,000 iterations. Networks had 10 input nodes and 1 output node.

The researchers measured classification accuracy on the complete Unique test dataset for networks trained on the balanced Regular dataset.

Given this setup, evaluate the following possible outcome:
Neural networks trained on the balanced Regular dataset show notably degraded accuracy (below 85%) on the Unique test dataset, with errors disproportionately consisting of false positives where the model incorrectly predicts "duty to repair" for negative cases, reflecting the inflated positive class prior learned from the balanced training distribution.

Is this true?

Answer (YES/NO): NO